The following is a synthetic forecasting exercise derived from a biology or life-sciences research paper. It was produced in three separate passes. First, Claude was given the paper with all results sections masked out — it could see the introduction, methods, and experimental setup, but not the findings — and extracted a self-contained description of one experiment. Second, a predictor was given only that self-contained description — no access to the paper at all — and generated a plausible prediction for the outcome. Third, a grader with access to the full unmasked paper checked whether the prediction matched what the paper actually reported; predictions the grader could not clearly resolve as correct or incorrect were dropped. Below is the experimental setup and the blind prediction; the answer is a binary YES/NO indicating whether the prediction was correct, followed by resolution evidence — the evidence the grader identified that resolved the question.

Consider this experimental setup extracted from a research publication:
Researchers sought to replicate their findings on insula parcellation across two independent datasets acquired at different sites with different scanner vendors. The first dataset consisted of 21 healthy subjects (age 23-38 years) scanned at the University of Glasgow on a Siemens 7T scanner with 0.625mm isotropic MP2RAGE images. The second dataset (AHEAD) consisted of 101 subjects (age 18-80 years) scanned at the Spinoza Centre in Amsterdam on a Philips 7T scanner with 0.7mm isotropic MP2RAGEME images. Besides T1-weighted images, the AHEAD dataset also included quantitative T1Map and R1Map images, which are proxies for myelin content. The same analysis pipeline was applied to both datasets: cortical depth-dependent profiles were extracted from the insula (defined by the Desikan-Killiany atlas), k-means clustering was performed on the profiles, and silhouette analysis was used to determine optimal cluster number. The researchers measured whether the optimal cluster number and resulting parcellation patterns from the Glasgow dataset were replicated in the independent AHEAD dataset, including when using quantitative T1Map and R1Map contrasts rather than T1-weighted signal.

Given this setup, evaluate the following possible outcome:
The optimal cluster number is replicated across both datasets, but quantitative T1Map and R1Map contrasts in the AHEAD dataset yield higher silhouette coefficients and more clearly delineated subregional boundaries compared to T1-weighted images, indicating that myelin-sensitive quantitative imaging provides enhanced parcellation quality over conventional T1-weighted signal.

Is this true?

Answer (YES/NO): NO